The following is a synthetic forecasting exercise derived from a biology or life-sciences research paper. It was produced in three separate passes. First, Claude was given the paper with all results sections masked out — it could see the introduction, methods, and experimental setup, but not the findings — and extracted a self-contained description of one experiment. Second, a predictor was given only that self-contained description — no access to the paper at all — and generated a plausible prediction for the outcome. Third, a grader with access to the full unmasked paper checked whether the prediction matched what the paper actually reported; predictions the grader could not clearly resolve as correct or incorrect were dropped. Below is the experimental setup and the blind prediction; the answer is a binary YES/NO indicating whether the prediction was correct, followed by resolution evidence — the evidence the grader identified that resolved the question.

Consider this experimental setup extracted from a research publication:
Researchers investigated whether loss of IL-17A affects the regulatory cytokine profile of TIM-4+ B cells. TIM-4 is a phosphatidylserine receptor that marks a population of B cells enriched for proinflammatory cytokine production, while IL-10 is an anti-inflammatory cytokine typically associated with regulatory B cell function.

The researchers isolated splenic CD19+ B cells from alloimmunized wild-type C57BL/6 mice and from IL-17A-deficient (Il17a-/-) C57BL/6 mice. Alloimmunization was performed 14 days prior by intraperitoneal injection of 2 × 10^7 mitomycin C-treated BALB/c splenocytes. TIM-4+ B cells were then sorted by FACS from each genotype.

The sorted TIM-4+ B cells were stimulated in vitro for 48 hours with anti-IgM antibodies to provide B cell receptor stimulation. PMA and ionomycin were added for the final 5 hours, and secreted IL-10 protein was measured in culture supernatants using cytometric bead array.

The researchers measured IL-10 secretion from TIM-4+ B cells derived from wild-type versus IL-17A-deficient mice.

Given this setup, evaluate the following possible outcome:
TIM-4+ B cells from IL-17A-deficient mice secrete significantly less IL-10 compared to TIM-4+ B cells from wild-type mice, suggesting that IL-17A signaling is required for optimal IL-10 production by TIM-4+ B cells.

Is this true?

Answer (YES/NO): NO